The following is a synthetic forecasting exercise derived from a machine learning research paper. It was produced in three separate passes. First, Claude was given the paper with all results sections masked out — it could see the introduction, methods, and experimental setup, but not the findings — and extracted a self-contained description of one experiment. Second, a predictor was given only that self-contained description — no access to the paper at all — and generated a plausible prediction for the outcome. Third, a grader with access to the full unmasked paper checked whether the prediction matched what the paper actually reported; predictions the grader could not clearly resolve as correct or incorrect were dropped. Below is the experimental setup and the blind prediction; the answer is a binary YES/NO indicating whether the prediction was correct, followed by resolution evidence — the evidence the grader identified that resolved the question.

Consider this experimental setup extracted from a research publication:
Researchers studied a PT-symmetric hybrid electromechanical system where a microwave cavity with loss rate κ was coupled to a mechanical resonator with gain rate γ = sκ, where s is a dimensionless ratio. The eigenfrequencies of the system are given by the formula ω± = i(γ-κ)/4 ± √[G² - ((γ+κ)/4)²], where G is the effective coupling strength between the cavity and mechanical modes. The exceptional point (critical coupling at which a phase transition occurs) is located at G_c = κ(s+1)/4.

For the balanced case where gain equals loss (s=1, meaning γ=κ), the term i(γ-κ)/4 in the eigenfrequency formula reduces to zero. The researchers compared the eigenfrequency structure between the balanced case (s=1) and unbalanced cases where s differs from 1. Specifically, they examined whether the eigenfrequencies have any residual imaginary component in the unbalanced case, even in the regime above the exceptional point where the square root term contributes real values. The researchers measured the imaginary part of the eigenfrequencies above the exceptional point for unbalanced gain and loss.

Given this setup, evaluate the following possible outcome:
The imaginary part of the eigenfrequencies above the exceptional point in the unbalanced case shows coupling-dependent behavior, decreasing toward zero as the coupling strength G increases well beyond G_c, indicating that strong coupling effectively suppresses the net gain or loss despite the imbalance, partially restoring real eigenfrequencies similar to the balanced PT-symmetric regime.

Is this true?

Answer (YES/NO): NO